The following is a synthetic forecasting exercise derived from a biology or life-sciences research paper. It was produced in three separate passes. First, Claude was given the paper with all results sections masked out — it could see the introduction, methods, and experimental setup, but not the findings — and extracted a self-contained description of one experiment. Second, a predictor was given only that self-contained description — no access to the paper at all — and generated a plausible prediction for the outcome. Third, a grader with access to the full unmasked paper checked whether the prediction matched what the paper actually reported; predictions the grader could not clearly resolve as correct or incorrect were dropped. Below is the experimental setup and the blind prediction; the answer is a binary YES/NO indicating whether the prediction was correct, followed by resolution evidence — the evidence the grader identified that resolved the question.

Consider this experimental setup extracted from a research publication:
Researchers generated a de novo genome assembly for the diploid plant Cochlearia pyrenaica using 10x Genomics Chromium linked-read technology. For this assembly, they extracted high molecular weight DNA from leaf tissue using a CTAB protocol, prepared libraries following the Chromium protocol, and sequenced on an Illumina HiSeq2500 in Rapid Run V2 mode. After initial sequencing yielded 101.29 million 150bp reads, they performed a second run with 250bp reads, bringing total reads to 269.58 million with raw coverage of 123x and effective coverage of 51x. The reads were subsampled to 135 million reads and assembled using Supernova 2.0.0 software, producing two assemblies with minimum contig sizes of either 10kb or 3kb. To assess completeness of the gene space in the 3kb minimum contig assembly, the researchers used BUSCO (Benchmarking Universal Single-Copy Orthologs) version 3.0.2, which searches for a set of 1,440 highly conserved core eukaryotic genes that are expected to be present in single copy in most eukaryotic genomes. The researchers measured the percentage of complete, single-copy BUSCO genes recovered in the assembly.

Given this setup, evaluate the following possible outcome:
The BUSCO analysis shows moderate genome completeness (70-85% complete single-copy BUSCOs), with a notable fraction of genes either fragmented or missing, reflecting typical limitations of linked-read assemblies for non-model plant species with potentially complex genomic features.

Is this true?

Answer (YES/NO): NO